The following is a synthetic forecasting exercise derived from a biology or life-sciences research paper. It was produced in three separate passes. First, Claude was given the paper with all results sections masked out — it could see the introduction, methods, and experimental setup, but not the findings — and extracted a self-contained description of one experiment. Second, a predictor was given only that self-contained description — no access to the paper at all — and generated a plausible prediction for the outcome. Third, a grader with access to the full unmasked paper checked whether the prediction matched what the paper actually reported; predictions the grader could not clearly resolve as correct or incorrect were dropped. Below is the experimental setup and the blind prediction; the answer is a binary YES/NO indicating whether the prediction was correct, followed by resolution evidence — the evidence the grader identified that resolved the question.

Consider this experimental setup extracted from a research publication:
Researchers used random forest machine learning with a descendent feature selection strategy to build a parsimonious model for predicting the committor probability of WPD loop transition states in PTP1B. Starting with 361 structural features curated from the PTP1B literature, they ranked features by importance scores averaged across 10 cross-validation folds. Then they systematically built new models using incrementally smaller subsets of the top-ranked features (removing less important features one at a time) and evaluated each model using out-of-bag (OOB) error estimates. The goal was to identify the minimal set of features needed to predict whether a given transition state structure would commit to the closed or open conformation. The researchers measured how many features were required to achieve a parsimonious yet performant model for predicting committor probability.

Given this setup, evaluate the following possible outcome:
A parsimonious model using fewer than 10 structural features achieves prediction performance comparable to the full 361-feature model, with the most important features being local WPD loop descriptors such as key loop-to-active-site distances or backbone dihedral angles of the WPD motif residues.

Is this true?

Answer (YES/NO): YES